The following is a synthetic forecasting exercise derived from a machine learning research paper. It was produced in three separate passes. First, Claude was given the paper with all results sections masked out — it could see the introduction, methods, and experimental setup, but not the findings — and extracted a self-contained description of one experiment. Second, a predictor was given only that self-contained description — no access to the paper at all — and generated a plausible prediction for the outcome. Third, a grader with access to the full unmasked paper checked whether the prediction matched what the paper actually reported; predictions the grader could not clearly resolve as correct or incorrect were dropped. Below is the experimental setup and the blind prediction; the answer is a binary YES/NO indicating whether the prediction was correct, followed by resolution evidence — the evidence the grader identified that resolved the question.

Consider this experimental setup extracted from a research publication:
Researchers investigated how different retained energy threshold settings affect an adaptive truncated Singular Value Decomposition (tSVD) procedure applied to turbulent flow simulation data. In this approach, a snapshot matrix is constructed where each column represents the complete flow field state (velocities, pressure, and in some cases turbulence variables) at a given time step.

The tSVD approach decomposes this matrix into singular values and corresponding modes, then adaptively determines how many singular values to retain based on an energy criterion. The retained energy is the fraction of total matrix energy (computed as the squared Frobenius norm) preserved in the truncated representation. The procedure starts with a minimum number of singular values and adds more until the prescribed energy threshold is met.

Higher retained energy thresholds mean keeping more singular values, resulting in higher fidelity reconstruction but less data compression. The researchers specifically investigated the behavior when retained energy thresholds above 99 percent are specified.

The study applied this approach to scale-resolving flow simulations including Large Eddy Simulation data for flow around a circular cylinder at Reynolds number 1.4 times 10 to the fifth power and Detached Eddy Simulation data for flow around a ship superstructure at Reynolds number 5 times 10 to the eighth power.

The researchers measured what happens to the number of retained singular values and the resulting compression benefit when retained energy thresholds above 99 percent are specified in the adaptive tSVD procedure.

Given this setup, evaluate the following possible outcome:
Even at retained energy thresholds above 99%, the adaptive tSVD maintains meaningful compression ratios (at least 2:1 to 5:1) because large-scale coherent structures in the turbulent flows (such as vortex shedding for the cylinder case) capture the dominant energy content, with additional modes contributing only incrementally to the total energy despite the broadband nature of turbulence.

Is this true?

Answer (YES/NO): NO